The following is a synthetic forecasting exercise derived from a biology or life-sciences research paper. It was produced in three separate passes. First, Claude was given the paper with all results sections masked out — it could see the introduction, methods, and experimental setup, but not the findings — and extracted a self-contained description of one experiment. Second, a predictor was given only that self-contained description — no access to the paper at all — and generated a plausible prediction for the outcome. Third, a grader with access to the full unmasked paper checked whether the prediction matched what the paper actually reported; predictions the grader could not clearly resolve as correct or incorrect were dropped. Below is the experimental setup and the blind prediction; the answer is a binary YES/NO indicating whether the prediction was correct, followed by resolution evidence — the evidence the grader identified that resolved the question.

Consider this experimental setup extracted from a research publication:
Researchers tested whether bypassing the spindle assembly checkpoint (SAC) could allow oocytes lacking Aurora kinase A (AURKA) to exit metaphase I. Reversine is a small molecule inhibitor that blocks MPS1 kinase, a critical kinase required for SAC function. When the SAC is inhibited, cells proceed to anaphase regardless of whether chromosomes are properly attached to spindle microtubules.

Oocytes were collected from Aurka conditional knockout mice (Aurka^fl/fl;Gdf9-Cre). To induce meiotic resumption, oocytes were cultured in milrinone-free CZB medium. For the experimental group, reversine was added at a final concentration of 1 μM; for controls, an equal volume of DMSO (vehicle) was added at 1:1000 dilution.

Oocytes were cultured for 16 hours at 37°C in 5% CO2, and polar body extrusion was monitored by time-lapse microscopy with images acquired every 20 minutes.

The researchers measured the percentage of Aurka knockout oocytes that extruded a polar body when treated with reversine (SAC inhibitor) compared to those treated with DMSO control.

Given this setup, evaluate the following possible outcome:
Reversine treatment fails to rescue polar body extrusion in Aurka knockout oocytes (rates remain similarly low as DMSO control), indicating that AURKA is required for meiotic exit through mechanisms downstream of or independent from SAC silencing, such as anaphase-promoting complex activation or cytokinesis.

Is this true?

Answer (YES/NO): NO